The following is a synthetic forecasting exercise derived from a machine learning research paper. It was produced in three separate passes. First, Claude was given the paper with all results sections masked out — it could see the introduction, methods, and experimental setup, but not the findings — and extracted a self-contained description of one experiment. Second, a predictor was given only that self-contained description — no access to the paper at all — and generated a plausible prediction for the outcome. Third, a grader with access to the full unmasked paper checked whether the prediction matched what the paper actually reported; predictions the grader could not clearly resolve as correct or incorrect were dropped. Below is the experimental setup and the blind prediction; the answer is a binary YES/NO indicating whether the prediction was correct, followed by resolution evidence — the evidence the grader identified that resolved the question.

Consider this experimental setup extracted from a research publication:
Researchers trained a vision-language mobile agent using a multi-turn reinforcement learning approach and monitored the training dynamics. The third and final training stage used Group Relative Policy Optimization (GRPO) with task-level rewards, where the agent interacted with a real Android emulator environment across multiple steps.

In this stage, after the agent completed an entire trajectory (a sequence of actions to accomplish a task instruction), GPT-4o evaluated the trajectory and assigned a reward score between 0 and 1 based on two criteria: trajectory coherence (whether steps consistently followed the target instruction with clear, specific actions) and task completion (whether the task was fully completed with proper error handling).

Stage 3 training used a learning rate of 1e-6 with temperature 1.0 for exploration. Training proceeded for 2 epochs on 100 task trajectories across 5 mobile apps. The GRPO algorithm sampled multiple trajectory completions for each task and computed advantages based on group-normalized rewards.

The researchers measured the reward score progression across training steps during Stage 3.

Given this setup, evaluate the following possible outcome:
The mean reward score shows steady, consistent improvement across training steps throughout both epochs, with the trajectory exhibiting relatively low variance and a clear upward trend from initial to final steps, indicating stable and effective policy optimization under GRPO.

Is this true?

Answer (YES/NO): NO